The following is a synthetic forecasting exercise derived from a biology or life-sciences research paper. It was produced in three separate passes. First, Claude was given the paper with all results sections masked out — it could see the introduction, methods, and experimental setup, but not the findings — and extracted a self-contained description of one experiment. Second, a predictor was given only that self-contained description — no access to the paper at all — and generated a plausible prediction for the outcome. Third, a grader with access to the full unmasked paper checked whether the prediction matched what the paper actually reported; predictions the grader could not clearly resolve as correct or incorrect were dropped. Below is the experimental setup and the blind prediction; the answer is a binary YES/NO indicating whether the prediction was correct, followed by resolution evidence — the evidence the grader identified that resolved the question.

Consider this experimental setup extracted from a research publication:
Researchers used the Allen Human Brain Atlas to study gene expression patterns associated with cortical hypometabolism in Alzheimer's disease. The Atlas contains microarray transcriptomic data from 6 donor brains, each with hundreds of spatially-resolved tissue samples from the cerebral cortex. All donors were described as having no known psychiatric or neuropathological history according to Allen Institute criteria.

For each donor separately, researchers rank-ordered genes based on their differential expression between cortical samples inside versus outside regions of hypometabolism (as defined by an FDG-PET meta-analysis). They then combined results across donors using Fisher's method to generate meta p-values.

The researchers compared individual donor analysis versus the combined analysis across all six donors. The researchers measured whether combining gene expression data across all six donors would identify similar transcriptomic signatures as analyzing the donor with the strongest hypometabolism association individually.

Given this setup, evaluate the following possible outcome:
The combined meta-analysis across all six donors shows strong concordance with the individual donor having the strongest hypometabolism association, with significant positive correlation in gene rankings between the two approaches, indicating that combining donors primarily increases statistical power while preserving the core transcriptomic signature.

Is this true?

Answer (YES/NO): NO